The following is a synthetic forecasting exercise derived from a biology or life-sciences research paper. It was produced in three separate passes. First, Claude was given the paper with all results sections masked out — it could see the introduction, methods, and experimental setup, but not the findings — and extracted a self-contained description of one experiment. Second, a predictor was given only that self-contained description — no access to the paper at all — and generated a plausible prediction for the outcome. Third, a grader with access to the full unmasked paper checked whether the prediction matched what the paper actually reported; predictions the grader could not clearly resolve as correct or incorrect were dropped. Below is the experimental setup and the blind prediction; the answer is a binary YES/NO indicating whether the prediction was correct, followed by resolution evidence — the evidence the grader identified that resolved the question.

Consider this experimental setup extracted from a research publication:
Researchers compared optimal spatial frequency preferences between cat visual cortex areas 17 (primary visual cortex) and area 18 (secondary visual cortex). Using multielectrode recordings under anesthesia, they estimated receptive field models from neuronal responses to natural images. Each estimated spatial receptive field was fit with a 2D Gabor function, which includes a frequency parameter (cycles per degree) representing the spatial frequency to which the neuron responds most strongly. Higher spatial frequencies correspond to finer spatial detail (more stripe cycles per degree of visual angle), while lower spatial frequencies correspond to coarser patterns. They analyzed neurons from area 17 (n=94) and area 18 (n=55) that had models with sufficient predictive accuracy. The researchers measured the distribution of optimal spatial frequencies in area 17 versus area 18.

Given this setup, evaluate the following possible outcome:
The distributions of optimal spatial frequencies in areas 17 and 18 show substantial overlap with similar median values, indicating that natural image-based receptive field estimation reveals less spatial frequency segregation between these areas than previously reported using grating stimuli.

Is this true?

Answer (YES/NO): NO